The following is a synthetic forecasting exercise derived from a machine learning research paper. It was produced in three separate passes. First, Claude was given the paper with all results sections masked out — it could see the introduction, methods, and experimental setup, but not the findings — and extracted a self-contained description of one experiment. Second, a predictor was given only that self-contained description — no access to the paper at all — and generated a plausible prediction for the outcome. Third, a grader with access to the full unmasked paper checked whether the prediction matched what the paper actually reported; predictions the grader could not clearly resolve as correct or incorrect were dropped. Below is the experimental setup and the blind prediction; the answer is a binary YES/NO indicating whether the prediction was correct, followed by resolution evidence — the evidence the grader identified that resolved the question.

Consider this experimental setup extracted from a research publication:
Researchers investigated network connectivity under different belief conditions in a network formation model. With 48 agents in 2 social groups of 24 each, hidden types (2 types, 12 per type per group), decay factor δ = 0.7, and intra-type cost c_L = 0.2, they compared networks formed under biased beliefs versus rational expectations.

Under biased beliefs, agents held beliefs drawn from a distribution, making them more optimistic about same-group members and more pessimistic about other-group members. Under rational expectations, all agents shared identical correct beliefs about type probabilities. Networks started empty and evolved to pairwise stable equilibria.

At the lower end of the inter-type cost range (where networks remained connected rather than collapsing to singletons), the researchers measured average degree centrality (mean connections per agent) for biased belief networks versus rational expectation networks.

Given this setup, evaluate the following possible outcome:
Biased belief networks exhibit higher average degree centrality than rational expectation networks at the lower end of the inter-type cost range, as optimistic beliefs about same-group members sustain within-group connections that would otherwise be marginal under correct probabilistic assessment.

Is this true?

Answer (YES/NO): NO